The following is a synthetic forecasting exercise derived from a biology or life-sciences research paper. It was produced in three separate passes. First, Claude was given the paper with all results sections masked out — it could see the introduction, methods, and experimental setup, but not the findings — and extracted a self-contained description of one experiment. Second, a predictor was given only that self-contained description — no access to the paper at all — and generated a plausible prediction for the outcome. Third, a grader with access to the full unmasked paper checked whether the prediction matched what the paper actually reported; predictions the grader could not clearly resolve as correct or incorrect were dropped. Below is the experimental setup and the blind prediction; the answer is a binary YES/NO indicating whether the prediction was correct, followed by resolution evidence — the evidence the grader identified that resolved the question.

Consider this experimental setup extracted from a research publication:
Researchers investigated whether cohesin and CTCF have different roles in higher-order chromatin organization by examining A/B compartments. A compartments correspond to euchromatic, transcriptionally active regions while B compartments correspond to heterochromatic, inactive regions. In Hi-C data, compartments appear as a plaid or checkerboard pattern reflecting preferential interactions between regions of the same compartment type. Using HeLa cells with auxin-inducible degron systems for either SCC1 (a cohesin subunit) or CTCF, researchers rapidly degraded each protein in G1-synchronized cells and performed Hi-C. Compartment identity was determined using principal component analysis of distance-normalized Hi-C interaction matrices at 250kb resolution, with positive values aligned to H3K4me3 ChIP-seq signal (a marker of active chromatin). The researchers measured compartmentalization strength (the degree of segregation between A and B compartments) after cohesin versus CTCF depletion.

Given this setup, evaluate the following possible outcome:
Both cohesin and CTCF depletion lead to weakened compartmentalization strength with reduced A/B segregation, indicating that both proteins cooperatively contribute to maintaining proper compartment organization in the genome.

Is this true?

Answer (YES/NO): NO